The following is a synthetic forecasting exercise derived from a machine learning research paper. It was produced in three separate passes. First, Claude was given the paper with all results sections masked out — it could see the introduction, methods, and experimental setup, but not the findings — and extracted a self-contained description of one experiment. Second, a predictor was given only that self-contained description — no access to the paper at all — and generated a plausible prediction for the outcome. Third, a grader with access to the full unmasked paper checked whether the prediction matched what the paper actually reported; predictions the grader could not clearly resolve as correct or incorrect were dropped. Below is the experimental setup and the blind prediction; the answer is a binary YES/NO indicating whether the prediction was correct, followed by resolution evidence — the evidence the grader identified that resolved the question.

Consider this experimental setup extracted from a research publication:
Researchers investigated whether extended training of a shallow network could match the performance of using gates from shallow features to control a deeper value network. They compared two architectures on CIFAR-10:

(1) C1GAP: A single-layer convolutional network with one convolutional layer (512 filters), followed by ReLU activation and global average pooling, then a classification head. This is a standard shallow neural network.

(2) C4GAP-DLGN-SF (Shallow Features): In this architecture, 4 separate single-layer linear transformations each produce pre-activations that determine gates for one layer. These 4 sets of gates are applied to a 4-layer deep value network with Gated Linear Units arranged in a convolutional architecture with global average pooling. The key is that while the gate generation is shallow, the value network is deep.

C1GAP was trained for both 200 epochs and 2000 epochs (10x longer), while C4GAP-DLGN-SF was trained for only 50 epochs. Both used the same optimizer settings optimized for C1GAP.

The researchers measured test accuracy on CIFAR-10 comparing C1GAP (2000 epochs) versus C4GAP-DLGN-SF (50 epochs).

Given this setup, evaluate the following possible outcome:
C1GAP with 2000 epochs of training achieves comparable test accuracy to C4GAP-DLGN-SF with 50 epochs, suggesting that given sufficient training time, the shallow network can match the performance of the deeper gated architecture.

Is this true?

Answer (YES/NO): NO